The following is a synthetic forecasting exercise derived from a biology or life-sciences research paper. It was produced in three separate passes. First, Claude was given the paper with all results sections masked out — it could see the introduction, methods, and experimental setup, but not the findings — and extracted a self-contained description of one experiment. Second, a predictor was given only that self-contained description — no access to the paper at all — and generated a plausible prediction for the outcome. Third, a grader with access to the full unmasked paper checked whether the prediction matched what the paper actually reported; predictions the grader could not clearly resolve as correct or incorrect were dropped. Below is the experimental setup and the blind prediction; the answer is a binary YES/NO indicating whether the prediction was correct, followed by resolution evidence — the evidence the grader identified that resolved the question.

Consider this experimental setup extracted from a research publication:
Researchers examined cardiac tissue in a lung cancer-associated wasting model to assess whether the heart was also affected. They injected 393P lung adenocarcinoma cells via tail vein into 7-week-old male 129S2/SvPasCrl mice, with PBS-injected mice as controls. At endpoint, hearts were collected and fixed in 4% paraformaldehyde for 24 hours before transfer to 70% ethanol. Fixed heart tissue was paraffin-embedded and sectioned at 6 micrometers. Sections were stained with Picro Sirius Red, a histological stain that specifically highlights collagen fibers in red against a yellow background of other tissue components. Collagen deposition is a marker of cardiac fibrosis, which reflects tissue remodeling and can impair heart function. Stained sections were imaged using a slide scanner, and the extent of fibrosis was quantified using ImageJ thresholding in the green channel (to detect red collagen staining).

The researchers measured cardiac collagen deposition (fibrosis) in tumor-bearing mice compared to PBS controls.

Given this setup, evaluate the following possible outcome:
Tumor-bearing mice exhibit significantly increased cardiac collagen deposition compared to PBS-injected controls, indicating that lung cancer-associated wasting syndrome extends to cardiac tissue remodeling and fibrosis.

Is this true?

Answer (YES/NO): NO